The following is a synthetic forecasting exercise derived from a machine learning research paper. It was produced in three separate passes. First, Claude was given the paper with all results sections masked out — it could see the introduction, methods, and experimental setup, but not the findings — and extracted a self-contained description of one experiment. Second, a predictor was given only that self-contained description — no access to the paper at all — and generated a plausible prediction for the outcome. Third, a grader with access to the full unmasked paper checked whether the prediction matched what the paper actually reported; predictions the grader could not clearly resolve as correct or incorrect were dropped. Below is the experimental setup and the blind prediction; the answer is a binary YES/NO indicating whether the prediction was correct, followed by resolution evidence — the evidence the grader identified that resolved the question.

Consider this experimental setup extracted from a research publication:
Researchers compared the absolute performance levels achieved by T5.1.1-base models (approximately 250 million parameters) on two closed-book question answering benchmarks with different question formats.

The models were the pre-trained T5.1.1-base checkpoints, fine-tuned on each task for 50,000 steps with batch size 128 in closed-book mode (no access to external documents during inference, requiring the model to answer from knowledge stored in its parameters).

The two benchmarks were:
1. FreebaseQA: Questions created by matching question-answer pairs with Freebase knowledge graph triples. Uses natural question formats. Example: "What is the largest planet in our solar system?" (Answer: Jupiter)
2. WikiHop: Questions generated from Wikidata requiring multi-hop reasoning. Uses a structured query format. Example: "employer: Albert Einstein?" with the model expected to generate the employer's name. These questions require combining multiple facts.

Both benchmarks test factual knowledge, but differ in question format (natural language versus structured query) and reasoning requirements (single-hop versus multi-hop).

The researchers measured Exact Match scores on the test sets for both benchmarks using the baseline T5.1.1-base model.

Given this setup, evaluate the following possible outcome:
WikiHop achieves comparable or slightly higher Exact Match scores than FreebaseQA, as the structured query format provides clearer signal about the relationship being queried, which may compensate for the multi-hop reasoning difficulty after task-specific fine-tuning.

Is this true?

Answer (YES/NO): NO